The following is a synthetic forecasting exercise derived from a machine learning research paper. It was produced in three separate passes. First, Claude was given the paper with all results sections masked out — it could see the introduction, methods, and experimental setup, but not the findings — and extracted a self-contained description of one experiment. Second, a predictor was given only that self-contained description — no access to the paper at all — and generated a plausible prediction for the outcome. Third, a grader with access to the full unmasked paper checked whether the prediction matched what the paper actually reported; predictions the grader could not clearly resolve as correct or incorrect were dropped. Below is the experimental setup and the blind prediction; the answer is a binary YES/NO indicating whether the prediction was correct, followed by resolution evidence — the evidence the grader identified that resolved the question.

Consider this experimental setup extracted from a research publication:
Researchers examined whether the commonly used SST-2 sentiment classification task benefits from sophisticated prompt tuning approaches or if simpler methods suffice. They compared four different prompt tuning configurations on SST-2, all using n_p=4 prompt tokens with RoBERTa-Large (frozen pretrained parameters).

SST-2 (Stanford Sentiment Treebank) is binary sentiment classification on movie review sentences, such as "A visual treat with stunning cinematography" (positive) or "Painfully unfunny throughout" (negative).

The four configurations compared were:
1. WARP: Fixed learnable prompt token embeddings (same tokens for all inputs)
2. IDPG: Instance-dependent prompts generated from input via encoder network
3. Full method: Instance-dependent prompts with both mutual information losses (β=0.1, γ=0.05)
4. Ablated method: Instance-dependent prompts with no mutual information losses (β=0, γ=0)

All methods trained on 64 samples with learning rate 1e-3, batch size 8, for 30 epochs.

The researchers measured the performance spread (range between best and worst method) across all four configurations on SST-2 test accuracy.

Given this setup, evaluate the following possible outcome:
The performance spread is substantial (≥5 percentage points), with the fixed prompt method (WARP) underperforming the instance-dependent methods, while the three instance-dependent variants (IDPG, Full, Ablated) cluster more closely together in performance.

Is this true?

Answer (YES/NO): NO